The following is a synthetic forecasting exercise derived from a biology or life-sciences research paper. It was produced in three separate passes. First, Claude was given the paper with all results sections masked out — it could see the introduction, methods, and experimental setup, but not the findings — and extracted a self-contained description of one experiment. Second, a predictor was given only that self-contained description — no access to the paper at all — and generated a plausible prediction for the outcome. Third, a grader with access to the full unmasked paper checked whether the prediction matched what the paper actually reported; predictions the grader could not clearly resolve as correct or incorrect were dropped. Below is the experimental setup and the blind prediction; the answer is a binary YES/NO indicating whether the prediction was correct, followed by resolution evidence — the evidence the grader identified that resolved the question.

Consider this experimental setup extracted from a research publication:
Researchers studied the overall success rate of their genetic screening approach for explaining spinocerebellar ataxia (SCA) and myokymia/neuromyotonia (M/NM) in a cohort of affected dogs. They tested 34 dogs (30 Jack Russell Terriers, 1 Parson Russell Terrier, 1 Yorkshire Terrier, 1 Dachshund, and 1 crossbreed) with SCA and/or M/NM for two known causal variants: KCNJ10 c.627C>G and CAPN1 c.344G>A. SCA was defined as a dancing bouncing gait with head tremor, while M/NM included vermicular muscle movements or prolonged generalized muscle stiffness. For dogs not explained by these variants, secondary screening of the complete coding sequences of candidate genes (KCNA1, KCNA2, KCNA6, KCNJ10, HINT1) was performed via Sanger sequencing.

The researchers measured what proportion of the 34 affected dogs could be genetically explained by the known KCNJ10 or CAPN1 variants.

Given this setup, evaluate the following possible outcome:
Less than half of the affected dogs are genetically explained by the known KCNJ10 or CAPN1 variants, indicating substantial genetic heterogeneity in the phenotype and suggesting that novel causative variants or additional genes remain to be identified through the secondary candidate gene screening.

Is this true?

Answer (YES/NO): NO